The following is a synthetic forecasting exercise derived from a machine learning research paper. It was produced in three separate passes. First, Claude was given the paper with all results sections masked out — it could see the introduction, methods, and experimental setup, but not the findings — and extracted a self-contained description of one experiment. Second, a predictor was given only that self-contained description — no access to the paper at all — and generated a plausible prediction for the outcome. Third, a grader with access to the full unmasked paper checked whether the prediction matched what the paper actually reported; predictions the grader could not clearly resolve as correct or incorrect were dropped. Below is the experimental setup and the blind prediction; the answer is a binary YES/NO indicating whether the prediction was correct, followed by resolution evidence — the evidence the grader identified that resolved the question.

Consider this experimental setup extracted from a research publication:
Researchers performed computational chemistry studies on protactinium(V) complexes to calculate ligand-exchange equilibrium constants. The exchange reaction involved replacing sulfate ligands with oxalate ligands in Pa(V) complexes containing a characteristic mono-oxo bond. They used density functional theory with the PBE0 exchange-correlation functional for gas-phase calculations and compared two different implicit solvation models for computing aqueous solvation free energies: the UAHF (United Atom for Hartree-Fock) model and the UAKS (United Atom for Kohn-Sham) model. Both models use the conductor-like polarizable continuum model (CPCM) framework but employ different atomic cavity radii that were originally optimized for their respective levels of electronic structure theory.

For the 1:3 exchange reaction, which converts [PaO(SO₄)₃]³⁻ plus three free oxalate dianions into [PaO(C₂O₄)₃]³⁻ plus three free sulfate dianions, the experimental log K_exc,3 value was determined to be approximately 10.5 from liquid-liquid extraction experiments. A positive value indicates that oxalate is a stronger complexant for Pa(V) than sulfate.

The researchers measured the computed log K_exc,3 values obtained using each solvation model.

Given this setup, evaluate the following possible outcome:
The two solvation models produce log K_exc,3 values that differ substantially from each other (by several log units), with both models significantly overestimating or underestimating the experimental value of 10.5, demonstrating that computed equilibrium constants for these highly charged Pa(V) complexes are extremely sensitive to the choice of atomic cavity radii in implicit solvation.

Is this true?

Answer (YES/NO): YES